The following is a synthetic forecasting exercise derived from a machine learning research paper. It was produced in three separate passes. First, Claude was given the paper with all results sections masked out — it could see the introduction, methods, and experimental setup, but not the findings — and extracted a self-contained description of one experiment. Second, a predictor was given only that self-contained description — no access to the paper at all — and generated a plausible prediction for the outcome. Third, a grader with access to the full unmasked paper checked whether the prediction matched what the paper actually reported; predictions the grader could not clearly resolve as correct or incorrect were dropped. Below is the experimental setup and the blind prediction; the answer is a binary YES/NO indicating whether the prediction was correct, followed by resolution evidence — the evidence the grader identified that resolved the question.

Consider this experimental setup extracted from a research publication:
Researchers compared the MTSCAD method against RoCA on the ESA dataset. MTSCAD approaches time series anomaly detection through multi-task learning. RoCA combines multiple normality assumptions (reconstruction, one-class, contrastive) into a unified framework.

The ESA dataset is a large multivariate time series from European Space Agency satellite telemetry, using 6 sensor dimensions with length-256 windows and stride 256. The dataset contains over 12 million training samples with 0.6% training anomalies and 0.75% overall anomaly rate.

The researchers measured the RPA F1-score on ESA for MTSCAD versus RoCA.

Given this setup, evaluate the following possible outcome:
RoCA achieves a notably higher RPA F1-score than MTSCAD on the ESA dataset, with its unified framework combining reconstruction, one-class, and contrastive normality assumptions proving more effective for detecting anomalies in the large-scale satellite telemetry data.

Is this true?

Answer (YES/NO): YES